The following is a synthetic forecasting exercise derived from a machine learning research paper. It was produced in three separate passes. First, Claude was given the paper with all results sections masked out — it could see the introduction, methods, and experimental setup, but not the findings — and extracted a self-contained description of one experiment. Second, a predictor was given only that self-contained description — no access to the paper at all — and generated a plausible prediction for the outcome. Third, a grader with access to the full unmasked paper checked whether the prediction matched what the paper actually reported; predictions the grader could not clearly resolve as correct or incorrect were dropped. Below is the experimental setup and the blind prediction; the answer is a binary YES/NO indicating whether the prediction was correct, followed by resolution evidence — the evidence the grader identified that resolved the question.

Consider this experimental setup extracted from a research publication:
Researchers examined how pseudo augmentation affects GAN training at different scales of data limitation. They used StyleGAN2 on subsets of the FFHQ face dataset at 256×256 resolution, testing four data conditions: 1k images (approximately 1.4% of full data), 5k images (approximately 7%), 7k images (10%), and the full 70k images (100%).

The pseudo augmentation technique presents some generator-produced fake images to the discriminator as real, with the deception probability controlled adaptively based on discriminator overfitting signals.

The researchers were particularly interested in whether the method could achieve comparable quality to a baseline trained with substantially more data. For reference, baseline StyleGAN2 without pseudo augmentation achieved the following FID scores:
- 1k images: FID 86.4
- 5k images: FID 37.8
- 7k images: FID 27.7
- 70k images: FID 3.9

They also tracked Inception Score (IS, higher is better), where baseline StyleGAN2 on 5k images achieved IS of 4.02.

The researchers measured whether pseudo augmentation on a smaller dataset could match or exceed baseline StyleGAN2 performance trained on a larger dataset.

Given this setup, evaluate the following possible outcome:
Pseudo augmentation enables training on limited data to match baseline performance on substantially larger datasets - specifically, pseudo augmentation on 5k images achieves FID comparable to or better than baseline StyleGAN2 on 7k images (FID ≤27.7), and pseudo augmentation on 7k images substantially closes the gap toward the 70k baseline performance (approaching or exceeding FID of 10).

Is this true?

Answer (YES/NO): YES